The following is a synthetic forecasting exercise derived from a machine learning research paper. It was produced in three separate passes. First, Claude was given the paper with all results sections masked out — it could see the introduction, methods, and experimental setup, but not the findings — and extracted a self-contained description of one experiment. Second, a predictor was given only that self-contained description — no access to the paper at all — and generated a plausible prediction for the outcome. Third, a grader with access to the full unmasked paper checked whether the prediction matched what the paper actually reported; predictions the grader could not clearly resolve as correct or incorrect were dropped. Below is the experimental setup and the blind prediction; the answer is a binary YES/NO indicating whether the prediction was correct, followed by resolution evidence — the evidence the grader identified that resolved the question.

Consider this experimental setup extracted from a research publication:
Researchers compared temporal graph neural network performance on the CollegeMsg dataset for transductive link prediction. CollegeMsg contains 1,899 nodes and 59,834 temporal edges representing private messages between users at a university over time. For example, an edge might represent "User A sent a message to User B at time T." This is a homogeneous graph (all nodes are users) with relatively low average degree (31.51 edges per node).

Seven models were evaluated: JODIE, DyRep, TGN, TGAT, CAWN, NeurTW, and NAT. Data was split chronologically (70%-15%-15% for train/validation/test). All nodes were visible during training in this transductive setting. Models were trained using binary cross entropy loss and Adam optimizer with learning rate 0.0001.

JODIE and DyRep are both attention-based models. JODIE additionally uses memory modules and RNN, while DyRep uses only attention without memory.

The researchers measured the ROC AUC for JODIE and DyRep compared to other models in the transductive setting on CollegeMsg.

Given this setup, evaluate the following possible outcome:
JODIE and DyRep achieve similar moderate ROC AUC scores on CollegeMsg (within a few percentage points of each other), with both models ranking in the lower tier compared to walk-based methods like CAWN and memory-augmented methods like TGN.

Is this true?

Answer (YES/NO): NO